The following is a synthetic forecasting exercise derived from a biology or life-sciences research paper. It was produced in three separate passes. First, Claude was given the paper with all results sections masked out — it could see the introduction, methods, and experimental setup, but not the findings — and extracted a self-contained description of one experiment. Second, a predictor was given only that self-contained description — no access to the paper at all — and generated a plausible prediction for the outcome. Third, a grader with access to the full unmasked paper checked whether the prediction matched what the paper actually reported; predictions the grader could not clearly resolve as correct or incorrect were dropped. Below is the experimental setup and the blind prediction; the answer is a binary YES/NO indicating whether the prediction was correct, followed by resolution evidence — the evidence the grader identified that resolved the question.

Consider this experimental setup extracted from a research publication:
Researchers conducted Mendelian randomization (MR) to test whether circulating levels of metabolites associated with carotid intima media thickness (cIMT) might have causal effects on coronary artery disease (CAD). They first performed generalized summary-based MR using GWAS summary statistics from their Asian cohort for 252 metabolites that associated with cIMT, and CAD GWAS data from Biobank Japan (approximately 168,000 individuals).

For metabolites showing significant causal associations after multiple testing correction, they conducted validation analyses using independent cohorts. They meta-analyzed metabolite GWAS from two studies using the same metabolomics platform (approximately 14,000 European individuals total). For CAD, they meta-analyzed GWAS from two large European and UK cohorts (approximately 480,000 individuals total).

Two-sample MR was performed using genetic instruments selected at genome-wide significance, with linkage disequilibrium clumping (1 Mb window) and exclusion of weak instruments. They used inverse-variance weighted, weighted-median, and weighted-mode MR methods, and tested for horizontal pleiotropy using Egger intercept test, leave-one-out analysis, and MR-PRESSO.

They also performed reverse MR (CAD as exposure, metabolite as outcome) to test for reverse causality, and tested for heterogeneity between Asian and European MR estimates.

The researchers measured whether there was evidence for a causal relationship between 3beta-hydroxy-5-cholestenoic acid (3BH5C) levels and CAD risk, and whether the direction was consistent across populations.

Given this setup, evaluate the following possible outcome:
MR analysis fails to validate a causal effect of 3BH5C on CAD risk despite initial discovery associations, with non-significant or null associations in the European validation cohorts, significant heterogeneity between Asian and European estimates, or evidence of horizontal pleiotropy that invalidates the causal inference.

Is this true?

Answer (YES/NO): NO